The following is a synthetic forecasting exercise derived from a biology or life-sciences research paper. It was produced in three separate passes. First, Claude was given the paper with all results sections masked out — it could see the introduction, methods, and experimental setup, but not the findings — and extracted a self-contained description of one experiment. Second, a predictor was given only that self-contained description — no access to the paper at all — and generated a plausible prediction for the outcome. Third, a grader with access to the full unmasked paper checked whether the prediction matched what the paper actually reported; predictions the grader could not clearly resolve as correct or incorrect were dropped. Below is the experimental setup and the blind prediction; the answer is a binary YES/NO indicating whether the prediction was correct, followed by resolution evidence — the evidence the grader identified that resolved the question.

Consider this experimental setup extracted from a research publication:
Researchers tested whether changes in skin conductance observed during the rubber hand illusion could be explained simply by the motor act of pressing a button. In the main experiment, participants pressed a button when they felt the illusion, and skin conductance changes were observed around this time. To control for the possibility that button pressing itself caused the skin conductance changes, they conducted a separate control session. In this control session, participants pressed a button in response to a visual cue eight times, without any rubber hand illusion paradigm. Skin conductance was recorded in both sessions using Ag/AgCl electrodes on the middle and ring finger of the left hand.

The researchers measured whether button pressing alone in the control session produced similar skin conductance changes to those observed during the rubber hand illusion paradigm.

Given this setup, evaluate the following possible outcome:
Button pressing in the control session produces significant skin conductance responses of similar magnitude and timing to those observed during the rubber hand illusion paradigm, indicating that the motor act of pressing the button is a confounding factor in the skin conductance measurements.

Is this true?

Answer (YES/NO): NO